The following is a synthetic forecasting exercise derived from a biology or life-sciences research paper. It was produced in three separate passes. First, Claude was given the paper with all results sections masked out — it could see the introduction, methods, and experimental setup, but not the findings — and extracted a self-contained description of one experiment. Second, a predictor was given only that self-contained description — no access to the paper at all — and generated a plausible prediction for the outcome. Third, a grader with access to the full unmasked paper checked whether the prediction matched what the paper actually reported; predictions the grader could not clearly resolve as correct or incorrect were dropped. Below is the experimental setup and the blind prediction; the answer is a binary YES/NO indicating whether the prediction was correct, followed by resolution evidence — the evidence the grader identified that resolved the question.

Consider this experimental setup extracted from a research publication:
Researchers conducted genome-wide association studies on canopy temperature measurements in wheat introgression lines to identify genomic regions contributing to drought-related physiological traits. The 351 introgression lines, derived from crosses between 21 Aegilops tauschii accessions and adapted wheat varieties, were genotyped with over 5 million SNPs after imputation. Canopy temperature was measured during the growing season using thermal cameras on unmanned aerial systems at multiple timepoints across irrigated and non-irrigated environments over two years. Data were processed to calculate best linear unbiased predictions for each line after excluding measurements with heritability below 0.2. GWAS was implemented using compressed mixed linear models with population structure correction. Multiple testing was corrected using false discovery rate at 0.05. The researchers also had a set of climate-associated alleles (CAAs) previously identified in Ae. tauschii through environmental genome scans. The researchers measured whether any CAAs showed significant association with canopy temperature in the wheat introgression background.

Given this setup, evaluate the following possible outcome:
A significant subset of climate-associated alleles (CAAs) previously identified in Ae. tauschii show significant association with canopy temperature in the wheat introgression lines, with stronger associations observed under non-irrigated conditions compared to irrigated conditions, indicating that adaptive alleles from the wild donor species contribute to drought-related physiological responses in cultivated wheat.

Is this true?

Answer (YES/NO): NO